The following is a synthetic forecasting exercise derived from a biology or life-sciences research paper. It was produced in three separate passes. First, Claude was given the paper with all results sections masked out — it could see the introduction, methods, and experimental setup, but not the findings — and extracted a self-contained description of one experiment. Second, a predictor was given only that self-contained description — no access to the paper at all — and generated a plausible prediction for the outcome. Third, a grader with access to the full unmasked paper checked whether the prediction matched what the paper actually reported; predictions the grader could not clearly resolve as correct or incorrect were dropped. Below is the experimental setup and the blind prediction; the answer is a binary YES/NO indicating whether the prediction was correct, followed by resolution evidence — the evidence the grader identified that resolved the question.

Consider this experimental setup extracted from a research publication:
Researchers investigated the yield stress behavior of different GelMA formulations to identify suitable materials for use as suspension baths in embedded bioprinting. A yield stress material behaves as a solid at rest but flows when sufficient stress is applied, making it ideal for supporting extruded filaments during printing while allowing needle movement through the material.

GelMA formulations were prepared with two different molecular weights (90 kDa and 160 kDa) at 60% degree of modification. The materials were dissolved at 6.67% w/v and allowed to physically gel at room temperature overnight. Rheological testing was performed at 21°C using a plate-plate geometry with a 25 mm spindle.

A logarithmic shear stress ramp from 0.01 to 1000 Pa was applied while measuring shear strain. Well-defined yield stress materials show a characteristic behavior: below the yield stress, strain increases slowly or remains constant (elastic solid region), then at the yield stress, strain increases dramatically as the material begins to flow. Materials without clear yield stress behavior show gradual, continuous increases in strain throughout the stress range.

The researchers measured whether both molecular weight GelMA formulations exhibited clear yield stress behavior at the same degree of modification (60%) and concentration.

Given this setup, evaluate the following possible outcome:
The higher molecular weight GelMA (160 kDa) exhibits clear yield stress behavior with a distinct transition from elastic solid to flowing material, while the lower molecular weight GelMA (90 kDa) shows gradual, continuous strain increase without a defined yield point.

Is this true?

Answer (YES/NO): NO